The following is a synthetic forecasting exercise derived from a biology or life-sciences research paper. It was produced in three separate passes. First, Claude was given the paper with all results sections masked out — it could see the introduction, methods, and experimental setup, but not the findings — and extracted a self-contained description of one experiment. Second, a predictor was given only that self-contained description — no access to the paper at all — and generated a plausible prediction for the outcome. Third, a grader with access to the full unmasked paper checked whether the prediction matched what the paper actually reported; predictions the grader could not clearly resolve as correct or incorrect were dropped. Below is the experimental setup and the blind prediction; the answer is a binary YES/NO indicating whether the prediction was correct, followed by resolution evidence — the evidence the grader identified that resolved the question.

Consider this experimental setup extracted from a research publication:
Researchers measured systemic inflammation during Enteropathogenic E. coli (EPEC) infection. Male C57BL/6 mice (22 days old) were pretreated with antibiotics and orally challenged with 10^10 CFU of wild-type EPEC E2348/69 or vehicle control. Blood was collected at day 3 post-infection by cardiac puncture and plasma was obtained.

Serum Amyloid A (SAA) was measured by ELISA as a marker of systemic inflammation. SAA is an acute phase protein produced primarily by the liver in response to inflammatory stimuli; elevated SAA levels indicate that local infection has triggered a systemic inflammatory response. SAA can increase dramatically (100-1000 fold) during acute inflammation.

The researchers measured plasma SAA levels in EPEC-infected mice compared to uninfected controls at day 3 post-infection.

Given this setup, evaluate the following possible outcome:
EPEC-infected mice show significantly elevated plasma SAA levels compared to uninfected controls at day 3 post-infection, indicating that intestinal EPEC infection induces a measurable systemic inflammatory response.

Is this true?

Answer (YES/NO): YES